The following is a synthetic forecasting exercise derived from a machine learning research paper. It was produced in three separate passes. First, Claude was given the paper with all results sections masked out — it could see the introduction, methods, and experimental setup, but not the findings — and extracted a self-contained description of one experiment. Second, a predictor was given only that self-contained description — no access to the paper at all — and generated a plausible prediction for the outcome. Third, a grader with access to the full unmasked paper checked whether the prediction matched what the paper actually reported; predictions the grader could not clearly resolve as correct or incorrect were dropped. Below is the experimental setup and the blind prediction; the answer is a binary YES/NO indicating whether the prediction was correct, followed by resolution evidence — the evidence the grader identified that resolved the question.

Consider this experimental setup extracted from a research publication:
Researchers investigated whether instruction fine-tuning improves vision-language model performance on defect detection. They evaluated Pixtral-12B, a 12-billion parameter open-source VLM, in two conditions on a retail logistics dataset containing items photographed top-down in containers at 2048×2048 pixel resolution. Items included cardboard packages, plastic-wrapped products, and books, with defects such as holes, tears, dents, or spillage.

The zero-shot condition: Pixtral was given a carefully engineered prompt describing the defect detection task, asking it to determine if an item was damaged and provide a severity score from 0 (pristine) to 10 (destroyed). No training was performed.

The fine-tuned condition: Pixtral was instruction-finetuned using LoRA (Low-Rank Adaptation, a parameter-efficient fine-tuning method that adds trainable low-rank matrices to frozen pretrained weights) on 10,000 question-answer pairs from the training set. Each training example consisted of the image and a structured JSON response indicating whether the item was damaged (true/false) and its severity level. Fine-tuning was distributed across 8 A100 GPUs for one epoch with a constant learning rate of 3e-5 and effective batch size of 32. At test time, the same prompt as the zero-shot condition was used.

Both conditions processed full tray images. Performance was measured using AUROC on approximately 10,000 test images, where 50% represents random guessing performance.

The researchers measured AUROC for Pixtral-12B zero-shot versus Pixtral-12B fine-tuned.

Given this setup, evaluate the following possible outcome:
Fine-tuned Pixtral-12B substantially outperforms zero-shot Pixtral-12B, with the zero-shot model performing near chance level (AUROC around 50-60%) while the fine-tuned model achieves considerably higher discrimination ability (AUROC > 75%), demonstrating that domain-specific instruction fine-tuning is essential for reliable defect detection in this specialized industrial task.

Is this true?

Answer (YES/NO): NO